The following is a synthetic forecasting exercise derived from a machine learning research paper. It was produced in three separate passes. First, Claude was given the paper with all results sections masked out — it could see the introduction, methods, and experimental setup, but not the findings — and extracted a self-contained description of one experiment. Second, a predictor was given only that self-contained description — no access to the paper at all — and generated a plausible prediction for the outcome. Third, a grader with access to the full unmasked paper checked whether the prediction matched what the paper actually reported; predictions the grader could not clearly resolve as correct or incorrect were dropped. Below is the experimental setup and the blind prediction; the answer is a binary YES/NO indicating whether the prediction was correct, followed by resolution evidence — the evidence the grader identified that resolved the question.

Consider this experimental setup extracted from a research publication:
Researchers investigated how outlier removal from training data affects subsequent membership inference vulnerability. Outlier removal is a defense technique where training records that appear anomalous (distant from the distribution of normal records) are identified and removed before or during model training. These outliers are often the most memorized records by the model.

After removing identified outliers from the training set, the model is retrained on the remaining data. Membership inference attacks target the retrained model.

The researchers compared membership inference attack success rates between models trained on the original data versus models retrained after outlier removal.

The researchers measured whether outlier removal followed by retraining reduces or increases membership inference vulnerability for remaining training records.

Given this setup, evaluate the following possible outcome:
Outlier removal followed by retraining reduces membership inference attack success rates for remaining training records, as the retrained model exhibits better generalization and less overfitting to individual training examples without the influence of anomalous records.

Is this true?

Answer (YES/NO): NO